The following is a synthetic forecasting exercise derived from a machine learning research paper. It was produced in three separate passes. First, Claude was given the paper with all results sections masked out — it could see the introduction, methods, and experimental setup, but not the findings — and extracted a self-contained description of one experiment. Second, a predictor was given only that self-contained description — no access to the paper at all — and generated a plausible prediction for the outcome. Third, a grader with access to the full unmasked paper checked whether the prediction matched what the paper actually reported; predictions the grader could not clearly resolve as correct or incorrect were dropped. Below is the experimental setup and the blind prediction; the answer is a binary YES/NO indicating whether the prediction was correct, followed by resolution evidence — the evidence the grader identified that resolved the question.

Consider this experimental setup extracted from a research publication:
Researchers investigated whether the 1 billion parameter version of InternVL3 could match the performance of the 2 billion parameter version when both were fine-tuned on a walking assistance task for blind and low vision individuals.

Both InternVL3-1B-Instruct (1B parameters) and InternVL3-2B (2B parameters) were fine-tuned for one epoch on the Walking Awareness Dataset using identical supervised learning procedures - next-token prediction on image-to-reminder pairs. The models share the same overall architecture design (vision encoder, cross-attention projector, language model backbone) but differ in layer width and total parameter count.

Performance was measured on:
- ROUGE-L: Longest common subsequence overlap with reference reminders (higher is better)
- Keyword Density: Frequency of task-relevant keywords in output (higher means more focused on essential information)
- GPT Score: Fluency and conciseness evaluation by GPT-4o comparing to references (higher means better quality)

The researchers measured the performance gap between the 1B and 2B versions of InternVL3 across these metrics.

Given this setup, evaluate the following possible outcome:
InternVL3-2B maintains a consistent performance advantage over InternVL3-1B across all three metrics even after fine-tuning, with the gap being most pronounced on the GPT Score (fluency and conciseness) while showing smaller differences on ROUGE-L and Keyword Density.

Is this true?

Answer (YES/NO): NO